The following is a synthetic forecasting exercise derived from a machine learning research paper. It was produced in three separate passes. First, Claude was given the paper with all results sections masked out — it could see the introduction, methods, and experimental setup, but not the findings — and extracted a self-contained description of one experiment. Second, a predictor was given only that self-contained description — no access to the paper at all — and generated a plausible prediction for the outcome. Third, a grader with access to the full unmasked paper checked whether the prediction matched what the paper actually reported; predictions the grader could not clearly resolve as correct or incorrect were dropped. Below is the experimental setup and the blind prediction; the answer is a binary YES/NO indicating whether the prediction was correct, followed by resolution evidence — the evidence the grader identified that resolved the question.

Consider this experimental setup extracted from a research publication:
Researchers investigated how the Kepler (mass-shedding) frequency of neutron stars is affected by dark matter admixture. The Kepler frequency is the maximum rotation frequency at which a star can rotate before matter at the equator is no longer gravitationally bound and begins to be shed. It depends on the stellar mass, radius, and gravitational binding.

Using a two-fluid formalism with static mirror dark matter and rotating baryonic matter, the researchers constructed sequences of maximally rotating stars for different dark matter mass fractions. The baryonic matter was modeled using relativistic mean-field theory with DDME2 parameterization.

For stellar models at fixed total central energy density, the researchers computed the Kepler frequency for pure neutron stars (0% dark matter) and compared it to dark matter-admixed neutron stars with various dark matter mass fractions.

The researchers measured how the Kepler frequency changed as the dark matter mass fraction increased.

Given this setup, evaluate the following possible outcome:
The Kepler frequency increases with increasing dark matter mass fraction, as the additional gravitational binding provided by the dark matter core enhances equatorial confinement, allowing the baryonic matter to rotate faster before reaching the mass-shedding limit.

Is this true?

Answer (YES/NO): NO